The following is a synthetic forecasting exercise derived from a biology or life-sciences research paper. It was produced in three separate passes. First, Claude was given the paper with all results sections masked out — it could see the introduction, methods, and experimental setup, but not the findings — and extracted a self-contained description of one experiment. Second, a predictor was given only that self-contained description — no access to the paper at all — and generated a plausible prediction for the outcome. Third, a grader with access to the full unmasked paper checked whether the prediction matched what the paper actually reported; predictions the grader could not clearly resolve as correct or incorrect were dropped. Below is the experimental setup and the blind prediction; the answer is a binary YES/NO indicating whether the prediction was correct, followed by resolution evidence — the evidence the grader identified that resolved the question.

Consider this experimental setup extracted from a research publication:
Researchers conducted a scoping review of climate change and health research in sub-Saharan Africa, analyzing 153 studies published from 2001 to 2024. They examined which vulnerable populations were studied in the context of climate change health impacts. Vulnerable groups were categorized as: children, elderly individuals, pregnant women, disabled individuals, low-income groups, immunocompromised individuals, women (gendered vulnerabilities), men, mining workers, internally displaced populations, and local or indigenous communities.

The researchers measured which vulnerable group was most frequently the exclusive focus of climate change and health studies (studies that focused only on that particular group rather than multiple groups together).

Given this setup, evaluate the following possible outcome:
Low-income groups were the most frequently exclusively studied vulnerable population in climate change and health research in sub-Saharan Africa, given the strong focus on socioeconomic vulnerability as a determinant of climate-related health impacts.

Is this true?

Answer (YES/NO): NO